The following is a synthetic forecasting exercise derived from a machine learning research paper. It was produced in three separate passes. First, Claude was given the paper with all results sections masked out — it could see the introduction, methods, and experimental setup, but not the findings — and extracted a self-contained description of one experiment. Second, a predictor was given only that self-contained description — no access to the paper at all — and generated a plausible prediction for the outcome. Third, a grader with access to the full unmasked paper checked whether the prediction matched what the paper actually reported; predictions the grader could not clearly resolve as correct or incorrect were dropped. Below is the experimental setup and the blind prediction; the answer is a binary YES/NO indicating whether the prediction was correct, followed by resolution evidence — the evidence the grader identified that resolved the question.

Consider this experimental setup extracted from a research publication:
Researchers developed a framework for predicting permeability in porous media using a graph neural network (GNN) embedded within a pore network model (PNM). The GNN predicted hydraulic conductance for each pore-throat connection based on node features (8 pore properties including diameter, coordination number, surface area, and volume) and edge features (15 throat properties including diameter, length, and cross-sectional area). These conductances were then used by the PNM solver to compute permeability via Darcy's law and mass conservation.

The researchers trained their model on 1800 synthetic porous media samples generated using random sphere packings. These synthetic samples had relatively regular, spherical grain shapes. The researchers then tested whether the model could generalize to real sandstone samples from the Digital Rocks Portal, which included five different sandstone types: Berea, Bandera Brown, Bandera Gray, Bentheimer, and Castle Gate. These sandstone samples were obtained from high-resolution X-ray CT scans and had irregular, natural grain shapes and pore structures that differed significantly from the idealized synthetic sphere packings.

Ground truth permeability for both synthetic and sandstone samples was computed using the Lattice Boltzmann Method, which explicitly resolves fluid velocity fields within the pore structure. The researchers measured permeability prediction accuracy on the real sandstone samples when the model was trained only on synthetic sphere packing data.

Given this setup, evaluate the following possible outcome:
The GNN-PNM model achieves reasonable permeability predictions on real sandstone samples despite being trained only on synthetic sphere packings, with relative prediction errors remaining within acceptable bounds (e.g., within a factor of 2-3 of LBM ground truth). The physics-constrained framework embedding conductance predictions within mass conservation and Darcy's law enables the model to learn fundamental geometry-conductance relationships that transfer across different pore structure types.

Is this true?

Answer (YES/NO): YES